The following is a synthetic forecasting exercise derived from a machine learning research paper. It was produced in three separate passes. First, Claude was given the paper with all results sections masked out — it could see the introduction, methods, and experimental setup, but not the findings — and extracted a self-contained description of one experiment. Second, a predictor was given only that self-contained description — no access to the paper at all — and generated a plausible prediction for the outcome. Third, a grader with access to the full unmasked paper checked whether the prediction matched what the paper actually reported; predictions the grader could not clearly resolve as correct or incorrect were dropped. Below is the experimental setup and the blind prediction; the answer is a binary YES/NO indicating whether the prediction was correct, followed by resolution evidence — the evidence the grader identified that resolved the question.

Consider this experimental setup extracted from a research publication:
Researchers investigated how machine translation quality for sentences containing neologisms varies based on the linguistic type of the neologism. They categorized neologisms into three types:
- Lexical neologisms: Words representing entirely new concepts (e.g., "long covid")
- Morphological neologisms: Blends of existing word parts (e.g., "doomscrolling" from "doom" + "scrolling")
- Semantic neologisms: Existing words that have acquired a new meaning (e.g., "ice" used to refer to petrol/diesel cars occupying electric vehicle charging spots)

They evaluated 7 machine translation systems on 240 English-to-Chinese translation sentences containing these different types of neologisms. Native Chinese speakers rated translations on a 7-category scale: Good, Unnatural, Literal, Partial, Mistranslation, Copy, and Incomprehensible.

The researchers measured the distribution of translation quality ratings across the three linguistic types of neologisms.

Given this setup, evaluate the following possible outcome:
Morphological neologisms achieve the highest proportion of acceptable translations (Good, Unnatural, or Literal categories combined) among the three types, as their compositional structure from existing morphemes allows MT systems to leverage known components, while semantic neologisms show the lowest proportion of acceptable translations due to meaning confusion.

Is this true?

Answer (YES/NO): NO